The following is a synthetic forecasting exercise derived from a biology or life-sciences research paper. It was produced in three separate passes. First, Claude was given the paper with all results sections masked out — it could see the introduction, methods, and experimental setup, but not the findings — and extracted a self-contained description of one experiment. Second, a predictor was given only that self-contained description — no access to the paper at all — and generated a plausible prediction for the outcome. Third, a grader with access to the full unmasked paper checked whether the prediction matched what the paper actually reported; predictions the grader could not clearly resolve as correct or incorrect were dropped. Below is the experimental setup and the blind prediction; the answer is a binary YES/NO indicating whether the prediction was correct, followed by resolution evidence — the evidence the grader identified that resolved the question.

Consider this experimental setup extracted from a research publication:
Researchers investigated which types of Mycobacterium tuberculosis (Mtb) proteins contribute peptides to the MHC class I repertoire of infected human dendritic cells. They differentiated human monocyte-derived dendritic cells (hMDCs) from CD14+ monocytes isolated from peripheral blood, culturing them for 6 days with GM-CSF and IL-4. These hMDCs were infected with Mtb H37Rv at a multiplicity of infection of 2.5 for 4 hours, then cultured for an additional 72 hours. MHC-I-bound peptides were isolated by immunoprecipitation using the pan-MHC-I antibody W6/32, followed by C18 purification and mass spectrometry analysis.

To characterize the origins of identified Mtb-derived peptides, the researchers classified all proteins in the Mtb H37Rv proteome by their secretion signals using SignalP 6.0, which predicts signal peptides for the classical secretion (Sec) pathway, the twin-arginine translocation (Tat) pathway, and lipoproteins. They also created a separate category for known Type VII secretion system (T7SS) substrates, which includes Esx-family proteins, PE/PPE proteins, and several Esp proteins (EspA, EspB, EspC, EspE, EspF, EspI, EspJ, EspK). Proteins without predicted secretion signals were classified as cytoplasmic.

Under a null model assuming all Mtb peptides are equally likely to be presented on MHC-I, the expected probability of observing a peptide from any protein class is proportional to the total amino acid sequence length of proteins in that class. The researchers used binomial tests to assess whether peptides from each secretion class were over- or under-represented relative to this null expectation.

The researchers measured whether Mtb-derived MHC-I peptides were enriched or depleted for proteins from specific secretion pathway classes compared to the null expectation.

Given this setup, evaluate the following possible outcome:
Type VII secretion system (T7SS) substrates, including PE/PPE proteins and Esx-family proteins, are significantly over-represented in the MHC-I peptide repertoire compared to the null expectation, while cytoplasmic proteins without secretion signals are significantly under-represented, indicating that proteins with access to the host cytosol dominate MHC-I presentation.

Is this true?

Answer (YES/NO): YES